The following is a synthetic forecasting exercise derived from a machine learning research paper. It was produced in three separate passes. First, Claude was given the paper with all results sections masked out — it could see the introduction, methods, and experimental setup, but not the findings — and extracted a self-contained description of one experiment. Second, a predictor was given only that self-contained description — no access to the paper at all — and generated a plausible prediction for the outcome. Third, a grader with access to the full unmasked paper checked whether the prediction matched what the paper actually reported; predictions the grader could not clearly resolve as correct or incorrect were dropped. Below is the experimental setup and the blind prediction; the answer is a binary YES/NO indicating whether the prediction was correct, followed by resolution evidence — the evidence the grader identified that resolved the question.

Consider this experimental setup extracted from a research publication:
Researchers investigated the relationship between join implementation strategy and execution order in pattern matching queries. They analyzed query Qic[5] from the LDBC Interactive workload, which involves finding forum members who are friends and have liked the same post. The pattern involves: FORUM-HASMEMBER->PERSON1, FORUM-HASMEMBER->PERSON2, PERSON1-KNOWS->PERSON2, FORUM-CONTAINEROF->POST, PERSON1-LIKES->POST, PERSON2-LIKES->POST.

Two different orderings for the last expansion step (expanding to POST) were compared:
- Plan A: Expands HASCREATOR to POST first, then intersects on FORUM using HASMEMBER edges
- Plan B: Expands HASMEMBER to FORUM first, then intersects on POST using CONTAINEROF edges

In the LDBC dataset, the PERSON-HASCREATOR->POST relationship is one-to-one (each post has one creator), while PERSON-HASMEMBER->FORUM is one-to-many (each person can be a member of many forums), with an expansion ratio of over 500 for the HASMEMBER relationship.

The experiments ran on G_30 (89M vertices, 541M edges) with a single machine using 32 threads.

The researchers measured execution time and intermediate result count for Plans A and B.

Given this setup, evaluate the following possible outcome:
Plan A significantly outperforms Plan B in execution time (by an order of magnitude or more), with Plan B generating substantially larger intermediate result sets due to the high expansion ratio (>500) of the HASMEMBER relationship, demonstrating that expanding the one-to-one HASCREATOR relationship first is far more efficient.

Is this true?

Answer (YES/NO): NO